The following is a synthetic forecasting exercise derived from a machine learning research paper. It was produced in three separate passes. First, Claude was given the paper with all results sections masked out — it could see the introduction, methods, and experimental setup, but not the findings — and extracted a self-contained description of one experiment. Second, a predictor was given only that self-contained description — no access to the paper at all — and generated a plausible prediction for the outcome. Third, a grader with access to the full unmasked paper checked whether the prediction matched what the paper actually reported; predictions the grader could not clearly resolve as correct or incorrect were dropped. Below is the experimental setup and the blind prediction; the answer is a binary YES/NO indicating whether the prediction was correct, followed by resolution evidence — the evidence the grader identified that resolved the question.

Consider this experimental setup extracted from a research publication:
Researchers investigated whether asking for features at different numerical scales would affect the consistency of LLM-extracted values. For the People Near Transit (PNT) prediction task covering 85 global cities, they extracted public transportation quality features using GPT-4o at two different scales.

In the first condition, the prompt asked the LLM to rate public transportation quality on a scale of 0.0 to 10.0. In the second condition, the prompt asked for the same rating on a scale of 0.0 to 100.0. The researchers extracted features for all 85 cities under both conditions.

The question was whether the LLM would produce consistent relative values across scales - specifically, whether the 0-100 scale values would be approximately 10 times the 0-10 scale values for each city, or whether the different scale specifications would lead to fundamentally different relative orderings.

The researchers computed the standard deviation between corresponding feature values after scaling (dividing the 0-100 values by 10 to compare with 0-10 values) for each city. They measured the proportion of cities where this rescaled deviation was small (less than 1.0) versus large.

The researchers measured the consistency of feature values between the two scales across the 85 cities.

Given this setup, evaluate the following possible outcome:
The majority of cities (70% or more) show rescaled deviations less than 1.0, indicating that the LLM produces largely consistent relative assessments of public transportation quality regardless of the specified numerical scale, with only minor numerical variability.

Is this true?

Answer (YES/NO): NO